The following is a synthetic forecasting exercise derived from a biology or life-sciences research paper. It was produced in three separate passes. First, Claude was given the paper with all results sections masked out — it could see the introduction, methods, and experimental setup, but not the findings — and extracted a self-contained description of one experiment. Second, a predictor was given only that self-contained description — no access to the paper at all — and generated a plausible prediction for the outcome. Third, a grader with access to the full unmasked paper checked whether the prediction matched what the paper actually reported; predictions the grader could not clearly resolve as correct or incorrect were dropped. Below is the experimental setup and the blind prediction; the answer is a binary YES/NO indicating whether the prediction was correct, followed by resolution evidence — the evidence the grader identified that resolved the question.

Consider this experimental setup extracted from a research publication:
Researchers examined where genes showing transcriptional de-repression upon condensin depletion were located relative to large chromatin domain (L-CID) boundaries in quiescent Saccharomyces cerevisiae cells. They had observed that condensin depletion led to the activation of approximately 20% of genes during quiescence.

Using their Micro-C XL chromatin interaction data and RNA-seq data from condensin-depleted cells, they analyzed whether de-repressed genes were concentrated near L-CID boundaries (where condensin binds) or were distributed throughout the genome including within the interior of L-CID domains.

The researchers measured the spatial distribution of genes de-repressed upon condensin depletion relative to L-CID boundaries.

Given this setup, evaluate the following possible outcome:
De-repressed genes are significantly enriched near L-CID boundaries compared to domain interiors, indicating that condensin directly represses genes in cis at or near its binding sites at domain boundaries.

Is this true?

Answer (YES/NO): NO